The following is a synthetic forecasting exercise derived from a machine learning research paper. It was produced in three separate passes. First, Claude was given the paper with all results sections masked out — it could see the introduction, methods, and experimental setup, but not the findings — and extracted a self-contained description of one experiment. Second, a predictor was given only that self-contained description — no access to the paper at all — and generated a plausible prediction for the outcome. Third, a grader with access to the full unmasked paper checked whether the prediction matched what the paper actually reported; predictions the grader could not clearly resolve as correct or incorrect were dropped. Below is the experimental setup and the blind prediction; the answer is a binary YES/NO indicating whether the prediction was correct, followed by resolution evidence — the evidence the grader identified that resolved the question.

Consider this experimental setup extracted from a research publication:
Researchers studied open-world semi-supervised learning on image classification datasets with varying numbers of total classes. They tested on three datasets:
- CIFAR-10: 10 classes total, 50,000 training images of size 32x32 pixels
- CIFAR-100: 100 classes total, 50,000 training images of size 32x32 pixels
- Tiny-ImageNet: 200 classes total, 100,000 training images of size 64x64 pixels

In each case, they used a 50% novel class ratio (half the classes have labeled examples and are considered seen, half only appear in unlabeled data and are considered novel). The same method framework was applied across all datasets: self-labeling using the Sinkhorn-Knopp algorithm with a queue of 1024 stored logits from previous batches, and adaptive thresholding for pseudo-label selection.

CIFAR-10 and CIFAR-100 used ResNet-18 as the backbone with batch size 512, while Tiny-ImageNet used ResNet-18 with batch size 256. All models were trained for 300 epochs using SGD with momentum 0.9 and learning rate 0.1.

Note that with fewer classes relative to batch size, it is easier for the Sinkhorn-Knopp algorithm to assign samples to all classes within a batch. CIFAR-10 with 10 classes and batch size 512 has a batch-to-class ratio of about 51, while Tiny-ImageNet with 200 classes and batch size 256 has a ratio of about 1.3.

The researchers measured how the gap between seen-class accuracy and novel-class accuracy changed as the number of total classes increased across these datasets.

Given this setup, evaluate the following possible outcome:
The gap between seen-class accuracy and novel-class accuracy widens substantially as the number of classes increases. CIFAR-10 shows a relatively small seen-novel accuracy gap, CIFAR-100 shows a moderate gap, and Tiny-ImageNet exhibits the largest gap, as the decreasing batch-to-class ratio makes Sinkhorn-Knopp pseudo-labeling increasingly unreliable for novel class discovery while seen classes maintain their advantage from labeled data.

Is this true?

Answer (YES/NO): YES